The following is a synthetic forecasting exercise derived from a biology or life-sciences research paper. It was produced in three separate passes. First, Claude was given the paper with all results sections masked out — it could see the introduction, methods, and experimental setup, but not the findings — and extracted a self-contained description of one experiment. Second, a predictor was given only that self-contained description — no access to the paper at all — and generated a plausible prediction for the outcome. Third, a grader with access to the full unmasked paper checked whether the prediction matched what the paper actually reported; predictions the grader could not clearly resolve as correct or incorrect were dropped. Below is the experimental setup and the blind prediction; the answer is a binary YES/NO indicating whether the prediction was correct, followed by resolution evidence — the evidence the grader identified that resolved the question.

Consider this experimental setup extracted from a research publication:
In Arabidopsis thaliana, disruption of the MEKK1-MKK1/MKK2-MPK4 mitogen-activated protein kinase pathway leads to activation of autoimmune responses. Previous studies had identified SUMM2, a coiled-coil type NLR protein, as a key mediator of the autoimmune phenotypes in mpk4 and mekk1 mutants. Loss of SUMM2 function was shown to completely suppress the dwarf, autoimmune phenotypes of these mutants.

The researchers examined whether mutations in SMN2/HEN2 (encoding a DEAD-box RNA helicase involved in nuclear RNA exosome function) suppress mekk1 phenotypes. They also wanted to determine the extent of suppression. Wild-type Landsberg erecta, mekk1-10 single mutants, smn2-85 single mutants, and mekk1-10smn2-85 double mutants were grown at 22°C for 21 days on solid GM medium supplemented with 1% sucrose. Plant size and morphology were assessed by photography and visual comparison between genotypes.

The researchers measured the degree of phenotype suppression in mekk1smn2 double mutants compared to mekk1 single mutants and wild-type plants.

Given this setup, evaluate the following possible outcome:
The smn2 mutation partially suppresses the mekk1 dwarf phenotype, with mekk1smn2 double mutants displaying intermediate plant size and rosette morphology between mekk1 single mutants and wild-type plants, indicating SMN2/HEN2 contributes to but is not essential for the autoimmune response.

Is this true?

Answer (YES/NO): YES